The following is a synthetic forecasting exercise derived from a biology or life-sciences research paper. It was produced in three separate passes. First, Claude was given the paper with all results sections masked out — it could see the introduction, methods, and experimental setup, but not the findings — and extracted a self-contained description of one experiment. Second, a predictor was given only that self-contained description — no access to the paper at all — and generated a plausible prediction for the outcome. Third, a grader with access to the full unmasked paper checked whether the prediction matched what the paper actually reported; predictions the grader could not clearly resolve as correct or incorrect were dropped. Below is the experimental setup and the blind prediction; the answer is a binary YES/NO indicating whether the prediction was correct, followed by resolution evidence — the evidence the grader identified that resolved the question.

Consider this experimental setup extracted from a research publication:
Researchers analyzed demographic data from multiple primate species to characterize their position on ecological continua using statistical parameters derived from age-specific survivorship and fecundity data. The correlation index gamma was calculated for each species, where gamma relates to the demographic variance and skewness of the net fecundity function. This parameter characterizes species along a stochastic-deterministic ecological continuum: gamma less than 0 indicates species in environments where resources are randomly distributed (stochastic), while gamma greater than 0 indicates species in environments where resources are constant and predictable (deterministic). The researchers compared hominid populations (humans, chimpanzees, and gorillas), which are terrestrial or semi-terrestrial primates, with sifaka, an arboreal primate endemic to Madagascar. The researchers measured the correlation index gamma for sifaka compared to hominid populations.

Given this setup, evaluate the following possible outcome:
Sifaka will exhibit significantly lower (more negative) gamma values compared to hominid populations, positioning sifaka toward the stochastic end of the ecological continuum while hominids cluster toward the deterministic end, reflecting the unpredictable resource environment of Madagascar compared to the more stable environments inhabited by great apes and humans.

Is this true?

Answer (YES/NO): YES